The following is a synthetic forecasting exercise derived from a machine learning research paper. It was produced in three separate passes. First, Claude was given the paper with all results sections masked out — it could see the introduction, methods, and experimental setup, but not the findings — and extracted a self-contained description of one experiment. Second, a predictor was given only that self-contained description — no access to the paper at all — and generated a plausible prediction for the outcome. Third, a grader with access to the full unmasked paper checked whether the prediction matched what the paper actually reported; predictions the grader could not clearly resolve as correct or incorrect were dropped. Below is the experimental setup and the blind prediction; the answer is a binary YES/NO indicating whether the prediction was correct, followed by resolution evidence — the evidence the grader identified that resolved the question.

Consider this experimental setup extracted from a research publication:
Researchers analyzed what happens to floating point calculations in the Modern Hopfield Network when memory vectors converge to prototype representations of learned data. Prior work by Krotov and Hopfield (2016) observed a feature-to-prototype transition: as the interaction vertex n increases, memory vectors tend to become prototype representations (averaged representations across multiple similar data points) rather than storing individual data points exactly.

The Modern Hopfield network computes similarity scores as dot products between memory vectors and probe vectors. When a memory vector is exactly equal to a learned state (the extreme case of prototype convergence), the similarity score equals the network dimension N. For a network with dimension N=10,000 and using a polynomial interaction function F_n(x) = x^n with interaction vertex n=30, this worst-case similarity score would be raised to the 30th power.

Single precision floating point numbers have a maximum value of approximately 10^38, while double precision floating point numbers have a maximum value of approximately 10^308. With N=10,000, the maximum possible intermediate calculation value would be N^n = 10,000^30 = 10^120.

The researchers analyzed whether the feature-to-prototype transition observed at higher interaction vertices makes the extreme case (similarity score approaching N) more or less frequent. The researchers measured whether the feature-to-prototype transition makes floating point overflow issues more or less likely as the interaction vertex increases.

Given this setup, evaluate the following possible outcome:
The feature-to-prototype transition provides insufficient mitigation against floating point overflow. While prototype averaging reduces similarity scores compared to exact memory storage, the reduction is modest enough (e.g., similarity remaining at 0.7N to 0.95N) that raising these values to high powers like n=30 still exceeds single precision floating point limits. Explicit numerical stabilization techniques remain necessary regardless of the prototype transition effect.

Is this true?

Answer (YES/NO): NO